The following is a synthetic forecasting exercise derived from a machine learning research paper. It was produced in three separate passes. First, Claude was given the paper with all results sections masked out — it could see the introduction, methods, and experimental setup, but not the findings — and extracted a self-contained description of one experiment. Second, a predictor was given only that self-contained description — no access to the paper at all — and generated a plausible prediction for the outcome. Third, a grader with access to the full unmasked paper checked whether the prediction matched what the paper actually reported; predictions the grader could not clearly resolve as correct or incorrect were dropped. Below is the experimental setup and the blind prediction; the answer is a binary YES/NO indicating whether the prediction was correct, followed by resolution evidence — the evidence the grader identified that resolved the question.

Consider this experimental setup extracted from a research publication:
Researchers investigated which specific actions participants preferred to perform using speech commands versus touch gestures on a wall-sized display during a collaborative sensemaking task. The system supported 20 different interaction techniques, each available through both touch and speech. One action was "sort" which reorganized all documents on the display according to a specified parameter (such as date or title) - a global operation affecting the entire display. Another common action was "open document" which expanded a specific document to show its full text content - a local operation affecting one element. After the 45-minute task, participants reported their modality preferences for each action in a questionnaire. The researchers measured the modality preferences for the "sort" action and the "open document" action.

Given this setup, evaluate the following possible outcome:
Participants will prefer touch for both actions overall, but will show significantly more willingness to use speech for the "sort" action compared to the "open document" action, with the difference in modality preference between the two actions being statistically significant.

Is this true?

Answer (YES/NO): NO